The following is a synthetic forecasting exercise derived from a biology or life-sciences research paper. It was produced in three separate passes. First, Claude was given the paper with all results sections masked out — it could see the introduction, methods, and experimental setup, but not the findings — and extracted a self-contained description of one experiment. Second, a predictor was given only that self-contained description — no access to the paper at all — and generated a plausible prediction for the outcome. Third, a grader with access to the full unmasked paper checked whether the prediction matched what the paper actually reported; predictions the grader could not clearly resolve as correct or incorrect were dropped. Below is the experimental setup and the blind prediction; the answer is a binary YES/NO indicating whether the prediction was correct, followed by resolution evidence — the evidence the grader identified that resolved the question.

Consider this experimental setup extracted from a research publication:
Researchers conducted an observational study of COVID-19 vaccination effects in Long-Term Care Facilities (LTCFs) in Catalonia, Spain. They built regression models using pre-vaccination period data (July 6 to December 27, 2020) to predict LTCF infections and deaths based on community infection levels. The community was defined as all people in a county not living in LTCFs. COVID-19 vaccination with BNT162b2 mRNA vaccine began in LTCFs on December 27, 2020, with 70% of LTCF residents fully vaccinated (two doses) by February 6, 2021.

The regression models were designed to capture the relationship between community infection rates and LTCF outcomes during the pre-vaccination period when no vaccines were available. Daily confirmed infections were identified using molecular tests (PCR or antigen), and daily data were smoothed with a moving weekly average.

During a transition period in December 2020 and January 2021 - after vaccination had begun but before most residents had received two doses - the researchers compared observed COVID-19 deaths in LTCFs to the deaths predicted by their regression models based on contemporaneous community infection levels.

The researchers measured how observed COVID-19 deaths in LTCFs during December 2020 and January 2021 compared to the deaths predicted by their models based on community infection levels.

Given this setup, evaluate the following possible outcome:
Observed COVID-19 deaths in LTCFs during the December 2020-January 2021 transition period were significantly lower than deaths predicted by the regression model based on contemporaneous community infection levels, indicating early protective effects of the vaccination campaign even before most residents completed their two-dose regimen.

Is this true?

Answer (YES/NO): NO